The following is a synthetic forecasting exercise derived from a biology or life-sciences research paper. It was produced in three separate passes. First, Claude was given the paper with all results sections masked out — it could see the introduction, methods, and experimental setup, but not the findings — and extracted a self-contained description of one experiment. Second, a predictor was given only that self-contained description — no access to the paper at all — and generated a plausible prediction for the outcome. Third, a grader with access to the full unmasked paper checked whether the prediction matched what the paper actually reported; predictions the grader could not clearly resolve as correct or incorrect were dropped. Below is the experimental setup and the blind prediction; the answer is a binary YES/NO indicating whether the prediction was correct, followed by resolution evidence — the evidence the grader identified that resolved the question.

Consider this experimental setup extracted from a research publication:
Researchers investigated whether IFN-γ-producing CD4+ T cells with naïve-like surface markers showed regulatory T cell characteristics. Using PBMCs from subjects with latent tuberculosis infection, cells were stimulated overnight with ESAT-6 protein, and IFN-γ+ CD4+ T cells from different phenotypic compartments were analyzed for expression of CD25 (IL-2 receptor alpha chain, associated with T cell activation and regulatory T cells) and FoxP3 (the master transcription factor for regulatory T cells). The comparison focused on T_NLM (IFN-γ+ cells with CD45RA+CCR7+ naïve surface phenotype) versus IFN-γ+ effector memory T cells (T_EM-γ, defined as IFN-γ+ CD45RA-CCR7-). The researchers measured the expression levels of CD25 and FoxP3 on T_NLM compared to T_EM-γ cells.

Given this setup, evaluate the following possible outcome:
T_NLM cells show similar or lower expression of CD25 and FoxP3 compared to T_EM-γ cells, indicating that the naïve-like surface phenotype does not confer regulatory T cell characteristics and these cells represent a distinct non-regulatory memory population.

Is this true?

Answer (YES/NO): NO